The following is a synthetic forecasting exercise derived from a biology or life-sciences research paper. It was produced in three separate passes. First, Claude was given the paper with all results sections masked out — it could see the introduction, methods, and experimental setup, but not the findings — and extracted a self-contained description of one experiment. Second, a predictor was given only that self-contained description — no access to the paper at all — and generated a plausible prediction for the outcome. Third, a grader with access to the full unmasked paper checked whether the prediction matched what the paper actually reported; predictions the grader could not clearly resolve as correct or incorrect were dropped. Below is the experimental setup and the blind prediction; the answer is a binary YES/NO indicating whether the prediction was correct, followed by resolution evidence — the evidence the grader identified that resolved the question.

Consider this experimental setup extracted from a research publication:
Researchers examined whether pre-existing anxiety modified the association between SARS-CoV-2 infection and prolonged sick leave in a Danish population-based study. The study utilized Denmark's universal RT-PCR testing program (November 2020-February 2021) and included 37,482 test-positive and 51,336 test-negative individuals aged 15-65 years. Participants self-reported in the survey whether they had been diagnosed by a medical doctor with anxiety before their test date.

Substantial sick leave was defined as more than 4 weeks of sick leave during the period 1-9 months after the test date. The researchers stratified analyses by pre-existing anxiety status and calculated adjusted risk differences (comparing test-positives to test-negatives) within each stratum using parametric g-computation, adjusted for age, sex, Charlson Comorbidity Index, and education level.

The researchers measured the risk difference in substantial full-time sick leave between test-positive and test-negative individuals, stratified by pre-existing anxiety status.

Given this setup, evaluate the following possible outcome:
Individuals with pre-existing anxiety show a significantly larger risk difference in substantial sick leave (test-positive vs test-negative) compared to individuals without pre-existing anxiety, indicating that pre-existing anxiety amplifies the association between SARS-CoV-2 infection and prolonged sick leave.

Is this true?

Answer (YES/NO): NO